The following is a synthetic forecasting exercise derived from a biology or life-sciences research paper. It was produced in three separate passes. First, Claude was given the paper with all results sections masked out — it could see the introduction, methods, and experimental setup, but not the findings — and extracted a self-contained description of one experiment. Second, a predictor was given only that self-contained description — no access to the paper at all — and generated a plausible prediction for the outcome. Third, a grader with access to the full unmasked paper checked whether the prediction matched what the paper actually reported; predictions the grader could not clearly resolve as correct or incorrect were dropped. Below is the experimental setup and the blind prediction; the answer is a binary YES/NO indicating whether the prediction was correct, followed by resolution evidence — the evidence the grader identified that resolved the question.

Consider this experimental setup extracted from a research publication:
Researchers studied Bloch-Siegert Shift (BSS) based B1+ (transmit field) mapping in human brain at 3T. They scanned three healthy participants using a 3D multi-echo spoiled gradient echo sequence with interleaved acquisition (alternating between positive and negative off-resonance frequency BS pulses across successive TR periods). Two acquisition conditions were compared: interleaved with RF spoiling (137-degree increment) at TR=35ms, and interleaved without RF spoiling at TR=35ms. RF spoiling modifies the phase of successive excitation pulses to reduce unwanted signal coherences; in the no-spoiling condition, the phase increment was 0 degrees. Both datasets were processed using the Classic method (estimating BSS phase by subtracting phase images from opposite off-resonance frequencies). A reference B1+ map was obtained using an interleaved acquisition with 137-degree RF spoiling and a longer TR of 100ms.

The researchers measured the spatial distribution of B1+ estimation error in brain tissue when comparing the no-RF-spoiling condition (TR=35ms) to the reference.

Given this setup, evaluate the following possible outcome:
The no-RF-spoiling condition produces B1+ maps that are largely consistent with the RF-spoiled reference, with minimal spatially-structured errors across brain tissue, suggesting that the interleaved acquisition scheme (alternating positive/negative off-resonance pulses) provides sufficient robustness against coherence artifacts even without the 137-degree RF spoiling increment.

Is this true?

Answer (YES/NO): NO